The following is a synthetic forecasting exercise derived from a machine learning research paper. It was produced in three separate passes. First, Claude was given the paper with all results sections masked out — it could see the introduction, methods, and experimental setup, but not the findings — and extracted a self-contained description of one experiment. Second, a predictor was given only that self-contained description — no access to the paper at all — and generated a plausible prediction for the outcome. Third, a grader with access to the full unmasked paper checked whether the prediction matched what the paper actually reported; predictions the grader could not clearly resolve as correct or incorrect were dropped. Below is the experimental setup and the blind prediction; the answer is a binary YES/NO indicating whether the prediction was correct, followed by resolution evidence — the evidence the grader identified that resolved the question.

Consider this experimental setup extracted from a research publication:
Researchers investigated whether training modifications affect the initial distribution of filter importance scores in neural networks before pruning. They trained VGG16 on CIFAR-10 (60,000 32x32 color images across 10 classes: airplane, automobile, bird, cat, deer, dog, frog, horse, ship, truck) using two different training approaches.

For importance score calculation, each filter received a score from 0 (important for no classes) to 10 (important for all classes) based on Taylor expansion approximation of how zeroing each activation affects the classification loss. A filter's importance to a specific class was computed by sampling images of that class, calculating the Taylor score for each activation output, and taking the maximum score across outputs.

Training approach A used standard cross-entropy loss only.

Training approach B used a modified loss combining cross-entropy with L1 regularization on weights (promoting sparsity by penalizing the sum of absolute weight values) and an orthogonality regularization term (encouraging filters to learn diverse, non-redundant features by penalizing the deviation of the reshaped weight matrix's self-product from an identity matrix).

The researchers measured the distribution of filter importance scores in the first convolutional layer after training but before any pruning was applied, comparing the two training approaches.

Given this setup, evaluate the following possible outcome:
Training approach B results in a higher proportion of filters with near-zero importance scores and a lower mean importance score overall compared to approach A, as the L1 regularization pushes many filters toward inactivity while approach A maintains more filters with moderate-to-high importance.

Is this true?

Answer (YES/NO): NO